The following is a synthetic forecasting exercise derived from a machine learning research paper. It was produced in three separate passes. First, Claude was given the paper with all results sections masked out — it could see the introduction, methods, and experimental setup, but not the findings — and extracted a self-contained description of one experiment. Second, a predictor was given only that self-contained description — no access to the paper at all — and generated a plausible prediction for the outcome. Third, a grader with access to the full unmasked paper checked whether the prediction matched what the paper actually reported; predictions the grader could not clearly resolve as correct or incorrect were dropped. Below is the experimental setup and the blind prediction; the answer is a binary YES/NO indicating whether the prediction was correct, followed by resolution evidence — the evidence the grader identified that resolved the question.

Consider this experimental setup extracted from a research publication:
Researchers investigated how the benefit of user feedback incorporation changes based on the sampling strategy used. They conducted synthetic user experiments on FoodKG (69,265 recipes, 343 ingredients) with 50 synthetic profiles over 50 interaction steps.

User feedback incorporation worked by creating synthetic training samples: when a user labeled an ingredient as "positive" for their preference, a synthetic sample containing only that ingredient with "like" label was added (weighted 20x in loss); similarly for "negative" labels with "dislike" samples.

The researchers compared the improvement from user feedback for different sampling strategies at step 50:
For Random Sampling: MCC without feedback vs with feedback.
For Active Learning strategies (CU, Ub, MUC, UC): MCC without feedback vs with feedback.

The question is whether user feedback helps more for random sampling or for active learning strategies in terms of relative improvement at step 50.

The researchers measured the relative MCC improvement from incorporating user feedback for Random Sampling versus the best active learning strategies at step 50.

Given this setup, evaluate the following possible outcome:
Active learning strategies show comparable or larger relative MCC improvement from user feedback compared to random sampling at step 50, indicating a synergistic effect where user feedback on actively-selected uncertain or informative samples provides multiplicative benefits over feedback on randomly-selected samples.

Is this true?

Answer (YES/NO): NO